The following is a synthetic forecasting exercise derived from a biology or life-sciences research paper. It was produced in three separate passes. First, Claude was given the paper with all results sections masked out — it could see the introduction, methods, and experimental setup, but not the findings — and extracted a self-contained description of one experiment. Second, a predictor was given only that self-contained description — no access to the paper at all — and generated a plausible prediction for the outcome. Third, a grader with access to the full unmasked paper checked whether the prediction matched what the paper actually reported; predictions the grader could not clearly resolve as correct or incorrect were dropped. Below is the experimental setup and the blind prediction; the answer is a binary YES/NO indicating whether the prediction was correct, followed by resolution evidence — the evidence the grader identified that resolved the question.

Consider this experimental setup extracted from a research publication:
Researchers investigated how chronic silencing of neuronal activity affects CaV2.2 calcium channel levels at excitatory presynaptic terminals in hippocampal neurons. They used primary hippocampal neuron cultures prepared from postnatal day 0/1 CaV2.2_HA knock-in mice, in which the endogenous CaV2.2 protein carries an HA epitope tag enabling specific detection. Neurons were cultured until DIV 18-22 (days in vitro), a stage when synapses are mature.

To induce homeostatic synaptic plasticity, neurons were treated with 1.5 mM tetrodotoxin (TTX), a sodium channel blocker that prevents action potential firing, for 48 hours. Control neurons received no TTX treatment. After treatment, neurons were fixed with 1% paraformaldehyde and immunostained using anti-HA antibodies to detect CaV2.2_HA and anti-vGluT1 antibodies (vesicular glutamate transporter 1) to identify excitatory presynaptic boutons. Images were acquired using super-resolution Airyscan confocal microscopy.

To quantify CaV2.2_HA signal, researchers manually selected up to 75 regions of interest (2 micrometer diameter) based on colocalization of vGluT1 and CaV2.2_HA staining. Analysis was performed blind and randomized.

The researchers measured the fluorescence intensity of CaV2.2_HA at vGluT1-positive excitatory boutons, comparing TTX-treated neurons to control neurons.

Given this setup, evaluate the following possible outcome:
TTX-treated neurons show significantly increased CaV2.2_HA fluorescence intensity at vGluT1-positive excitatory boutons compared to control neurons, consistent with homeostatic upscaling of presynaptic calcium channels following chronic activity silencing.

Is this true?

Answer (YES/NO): YES